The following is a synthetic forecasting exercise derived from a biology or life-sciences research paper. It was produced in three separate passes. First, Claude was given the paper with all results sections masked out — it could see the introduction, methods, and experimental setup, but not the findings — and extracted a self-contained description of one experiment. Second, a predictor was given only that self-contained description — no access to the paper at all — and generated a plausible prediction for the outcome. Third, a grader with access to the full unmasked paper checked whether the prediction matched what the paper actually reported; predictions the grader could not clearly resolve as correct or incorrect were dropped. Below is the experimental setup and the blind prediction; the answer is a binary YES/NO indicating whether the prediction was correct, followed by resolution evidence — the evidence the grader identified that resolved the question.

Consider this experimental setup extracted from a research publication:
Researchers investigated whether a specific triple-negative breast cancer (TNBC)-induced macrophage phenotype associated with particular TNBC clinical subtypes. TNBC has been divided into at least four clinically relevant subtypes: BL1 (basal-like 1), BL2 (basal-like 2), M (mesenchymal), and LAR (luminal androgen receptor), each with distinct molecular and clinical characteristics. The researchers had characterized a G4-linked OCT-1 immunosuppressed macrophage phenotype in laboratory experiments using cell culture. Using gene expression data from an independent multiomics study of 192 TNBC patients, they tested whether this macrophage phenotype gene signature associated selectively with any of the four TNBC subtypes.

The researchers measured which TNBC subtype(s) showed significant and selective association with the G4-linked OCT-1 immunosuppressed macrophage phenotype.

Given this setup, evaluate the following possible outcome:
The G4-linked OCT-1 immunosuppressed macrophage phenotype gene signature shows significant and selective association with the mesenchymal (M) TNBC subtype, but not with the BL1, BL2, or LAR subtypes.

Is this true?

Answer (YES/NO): NO